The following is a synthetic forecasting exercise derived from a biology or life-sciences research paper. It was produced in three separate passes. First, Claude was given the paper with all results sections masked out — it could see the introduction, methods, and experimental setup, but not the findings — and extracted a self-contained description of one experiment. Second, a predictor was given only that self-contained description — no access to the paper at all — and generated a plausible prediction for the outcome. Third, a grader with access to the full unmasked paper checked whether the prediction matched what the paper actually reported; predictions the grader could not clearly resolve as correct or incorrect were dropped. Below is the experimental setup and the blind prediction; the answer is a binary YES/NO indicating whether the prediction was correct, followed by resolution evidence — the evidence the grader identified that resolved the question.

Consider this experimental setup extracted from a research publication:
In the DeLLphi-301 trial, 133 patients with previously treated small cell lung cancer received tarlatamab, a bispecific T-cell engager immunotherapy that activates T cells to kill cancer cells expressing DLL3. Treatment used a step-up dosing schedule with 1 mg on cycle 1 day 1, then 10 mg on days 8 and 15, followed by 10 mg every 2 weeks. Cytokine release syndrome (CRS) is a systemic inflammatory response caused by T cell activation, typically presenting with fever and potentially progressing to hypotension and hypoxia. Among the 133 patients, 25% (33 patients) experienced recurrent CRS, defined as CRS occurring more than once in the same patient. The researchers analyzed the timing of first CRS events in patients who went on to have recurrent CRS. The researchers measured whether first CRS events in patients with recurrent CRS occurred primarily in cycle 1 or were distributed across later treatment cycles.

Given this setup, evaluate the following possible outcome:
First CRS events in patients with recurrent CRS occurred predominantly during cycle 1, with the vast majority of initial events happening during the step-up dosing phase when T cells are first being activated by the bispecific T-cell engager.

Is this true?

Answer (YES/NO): YES